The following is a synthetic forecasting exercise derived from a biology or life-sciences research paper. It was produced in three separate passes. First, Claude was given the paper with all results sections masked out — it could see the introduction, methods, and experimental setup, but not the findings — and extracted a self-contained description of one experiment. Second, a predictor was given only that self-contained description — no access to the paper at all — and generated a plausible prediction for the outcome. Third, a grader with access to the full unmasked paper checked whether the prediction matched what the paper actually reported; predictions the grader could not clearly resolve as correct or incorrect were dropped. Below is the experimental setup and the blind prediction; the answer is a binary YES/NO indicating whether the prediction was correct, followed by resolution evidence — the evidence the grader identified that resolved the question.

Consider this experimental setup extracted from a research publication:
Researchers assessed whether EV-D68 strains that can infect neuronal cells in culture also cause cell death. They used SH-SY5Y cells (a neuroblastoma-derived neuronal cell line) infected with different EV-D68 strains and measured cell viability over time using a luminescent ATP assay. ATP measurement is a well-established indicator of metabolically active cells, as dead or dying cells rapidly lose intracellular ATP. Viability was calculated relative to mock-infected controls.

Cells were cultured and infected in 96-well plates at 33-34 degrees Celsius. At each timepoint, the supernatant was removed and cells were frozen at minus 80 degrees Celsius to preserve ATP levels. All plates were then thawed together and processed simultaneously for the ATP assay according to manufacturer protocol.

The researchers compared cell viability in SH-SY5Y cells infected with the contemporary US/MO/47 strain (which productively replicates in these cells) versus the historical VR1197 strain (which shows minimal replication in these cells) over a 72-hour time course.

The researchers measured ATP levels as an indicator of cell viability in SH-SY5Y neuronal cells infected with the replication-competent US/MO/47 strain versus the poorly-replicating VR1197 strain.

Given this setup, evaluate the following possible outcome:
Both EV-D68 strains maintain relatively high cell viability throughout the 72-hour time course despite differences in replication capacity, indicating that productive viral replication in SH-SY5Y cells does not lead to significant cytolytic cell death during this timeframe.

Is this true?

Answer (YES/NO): NO